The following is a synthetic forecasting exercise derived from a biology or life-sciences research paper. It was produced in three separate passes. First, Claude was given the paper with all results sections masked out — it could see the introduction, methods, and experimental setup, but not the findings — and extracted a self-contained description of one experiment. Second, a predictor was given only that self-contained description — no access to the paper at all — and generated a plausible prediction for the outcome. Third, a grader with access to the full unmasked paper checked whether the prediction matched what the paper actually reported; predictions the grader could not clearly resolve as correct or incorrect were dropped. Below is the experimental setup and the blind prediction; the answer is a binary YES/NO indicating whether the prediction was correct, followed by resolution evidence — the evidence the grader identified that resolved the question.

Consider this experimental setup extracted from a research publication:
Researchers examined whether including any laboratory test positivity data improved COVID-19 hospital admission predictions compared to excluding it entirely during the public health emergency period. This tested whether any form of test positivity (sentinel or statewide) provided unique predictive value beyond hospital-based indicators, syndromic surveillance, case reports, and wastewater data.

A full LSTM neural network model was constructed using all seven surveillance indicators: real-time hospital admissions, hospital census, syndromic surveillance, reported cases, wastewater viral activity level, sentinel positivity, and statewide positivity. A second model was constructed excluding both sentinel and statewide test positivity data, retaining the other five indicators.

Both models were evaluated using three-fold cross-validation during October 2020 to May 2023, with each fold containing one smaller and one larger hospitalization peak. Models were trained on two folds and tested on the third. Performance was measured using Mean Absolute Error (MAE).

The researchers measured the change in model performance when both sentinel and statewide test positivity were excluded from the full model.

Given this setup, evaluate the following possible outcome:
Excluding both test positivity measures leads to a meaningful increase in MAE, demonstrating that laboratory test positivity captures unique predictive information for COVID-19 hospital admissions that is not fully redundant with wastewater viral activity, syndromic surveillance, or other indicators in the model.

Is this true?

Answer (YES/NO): NO